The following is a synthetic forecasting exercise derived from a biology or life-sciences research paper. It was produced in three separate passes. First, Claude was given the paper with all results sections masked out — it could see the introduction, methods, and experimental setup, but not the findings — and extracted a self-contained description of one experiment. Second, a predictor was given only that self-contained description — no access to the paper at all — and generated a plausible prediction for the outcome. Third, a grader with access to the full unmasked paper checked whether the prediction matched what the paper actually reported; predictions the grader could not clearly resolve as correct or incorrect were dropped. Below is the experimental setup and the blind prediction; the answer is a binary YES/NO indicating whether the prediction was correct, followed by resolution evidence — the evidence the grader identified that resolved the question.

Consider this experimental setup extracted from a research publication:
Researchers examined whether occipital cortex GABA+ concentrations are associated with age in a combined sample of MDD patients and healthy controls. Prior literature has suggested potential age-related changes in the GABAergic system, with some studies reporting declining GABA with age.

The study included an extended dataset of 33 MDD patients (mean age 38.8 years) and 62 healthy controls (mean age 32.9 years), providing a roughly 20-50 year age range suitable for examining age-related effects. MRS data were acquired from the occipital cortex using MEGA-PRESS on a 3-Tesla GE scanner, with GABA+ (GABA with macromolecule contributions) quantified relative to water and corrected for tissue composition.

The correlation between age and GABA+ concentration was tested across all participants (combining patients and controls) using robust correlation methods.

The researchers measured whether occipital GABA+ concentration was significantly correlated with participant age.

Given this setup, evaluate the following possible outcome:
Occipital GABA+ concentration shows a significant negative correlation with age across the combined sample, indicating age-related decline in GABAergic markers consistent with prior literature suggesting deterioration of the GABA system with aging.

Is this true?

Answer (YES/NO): NO